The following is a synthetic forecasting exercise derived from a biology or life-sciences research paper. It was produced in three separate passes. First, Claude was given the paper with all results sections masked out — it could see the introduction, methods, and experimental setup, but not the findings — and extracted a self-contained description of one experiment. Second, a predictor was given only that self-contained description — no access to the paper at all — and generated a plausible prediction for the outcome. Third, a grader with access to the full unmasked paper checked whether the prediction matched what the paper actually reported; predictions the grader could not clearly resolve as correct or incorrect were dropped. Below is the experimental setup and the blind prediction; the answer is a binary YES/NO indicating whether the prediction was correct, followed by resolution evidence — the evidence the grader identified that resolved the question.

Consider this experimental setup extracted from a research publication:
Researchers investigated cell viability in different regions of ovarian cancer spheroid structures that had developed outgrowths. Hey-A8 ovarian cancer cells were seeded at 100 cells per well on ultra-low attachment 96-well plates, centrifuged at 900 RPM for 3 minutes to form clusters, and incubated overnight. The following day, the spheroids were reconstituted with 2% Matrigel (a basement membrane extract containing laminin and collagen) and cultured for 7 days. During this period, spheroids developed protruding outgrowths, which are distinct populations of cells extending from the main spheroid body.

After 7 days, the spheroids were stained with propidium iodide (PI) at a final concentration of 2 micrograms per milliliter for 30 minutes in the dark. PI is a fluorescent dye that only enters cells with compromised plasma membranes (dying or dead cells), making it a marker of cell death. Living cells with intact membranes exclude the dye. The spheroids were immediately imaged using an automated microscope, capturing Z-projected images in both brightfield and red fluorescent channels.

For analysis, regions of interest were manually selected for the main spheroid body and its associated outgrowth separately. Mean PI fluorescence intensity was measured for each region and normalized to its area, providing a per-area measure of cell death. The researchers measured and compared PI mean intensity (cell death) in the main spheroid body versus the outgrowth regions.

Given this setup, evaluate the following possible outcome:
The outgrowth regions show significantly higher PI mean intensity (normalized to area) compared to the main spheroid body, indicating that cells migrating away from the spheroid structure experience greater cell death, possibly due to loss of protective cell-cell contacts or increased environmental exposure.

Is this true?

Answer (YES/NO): NO